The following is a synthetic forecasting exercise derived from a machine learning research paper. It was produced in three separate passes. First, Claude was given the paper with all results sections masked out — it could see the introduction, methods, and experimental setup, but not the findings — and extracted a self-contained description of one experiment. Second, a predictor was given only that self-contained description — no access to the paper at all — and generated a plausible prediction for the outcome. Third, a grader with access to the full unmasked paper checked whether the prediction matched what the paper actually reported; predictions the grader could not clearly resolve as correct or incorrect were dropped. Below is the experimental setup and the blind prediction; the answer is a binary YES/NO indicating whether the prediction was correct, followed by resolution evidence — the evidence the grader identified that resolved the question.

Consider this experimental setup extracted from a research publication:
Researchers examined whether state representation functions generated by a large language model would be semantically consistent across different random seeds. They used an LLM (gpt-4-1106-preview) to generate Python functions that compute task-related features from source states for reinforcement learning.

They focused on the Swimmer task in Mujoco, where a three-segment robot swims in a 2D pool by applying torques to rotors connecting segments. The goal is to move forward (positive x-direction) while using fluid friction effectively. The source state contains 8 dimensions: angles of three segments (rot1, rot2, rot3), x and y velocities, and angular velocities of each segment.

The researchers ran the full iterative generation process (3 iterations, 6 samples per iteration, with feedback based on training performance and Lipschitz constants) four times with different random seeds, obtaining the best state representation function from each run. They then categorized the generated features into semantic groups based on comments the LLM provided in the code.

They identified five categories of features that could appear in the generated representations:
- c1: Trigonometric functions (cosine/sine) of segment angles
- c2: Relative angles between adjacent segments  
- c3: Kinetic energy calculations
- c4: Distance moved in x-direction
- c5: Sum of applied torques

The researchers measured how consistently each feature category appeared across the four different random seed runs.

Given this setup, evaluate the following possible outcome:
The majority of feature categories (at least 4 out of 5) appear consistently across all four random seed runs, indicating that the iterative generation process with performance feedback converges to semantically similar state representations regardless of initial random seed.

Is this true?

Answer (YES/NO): NO